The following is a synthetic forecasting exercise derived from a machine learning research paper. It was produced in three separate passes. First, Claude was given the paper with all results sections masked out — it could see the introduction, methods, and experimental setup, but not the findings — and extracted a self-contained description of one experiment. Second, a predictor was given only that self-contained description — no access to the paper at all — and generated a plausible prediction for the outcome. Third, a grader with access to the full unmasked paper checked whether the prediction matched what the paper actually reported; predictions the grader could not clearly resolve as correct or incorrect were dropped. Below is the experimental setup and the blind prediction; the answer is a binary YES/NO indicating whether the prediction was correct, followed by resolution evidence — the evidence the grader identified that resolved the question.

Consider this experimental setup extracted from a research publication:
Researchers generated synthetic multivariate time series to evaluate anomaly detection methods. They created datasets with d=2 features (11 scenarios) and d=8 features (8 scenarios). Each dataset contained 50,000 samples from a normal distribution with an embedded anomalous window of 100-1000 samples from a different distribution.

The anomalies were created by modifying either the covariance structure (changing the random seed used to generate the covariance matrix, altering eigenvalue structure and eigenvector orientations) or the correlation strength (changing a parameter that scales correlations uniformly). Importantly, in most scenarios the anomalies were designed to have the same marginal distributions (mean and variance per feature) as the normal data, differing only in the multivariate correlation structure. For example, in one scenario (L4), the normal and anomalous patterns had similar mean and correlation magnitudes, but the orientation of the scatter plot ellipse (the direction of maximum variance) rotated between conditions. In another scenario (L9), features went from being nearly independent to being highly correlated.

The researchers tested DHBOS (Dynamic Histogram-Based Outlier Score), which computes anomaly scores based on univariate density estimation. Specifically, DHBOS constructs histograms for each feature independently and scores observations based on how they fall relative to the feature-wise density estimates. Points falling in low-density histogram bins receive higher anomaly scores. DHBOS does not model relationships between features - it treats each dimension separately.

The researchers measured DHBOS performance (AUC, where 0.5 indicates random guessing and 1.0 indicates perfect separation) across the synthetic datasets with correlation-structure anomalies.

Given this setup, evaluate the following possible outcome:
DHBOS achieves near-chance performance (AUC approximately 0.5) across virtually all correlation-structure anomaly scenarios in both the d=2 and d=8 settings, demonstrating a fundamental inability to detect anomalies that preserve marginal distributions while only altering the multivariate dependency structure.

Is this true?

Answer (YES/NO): NO